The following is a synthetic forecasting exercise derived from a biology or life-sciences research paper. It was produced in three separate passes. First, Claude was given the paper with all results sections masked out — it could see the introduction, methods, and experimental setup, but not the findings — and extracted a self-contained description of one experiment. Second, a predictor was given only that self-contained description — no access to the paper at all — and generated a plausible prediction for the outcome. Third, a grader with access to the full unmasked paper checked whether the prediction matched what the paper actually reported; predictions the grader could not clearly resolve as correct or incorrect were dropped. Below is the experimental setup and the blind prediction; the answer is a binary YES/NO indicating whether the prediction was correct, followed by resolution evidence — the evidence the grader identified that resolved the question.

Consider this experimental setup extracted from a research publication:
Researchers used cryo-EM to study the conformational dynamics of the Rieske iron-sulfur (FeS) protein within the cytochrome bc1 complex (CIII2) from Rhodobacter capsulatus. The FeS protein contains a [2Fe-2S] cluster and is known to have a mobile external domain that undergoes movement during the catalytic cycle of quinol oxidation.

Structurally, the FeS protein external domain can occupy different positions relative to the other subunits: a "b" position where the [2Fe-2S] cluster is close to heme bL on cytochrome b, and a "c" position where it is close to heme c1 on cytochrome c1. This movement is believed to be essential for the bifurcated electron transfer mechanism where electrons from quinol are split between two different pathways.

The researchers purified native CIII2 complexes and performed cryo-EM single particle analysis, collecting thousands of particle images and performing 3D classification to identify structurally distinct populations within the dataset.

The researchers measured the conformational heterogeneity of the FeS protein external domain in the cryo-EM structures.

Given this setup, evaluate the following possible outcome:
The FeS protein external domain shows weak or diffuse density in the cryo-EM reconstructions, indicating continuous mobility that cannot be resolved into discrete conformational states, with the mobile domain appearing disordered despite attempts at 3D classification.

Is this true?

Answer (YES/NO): NO